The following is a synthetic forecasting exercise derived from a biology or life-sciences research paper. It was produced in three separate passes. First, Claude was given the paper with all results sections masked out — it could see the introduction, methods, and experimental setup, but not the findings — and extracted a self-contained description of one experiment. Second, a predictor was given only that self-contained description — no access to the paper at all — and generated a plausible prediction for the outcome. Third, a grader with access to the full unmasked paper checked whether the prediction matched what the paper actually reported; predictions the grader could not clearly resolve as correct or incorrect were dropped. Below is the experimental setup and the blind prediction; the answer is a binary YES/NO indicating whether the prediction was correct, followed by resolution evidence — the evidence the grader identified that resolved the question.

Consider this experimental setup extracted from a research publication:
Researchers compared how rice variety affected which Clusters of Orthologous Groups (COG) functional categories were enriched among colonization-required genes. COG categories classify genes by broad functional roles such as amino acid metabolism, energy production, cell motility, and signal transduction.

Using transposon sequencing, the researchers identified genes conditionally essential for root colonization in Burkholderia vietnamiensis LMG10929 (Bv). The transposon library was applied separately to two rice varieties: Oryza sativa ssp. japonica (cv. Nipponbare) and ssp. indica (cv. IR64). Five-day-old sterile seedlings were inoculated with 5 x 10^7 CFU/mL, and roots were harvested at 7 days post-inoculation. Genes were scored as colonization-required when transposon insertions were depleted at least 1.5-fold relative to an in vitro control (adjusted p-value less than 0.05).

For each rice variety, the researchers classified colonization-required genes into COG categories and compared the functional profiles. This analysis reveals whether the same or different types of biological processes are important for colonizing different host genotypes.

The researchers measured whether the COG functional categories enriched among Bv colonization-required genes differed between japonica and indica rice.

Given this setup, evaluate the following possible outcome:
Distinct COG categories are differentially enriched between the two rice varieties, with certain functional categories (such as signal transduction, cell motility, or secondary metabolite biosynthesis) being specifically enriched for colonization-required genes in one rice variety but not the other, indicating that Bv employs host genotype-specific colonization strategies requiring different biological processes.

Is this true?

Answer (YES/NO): YES